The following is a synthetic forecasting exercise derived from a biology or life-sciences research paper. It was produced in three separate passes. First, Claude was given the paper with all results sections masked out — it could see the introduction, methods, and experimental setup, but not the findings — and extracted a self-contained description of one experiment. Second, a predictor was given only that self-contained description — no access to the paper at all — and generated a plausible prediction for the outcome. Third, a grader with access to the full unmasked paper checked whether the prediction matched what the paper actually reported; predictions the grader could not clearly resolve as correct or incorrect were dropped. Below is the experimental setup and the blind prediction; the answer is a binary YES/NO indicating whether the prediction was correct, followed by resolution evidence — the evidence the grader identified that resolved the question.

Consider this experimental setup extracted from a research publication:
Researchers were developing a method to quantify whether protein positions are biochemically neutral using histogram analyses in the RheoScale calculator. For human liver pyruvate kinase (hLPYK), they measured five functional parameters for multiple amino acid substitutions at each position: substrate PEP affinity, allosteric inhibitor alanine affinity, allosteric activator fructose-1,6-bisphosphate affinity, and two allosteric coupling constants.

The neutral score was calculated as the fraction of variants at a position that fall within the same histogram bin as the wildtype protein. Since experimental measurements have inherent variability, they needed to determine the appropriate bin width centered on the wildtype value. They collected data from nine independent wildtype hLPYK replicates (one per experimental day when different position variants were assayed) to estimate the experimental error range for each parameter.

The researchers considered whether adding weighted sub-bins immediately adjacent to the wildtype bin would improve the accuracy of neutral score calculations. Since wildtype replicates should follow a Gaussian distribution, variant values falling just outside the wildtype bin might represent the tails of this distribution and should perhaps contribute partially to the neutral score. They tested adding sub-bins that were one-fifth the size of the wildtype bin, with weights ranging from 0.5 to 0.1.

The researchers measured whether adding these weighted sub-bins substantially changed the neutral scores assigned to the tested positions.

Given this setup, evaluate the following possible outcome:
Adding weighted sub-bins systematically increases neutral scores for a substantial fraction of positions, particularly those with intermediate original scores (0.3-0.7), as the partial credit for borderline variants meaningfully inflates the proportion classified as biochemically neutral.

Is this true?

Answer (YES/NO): NO